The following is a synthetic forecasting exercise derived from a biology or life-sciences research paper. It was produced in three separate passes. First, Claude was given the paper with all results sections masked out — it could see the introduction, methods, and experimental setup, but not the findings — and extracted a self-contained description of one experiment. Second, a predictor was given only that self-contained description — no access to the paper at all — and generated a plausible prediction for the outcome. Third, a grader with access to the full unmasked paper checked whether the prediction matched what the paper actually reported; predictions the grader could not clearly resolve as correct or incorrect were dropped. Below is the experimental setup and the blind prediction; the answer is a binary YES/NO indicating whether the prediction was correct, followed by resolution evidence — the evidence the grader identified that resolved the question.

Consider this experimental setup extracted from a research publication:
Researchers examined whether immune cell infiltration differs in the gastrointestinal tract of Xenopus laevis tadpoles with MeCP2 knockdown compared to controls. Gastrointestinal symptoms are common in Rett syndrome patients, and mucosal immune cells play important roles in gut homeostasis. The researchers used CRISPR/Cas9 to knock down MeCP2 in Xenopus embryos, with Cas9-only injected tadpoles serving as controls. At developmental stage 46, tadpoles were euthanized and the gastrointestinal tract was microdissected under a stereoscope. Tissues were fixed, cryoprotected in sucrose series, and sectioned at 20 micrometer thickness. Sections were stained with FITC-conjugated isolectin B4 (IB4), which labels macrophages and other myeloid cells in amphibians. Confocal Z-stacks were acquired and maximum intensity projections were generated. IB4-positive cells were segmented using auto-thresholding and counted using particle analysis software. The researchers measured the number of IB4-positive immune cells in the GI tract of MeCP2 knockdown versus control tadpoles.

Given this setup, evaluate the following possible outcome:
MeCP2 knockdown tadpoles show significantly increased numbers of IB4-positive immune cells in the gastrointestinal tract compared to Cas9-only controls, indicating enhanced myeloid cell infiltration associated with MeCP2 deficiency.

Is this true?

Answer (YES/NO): YES